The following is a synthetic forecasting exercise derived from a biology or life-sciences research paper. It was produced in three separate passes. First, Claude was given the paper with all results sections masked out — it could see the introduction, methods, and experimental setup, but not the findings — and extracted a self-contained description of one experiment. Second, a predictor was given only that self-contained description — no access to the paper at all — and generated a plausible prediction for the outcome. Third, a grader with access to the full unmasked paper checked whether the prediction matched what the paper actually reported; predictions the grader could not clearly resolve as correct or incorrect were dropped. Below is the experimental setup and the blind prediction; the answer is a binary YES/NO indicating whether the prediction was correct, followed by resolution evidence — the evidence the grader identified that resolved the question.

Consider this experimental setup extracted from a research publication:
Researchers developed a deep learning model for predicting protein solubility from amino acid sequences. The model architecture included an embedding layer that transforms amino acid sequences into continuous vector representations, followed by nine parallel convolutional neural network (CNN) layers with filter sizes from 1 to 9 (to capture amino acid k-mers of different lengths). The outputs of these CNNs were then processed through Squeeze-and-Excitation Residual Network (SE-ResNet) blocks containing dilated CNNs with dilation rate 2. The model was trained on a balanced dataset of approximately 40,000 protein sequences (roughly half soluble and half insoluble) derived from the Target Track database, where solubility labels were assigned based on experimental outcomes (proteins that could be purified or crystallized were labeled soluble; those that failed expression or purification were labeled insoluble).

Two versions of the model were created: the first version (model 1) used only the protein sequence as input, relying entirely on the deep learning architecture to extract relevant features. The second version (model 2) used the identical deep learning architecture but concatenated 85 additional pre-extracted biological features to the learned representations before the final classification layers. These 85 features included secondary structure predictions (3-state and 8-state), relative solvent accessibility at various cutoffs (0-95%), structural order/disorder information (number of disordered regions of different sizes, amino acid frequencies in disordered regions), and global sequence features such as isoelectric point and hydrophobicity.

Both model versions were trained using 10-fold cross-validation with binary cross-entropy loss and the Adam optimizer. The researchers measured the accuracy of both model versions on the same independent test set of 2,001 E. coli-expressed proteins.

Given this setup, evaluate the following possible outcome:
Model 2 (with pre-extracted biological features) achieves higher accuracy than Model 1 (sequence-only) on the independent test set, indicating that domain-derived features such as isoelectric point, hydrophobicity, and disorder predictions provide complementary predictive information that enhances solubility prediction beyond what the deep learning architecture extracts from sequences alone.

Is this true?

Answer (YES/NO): YES